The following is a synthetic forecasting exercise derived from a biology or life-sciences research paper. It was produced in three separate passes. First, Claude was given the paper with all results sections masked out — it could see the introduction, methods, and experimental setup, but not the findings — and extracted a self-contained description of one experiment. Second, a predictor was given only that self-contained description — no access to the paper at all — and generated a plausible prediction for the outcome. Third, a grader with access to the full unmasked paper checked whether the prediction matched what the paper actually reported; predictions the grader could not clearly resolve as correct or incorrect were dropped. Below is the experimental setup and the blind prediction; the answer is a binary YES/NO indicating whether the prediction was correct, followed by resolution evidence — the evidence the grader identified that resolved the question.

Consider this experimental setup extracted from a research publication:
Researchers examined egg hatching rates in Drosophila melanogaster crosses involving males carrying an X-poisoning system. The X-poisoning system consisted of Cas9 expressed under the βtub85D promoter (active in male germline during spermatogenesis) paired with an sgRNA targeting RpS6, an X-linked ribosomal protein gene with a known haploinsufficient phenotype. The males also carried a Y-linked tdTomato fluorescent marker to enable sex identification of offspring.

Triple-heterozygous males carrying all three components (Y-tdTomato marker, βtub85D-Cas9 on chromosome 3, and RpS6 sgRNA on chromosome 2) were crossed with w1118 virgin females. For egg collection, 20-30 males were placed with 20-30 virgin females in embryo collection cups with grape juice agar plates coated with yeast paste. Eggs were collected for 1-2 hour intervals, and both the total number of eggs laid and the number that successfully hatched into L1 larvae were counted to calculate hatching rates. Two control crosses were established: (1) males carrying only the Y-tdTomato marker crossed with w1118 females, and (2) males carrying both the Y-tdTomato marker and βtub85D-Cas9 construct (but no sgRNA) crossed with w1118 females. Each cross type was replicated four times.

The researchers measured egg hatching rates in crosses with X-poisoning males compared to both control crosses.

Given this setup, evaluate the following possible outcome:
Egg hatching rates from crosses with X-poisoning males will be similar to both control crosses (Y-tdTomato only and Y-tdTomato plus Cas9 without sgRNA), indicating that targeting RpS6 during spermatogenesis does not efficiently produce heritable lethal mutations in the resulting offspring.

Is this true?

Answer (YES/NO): NO